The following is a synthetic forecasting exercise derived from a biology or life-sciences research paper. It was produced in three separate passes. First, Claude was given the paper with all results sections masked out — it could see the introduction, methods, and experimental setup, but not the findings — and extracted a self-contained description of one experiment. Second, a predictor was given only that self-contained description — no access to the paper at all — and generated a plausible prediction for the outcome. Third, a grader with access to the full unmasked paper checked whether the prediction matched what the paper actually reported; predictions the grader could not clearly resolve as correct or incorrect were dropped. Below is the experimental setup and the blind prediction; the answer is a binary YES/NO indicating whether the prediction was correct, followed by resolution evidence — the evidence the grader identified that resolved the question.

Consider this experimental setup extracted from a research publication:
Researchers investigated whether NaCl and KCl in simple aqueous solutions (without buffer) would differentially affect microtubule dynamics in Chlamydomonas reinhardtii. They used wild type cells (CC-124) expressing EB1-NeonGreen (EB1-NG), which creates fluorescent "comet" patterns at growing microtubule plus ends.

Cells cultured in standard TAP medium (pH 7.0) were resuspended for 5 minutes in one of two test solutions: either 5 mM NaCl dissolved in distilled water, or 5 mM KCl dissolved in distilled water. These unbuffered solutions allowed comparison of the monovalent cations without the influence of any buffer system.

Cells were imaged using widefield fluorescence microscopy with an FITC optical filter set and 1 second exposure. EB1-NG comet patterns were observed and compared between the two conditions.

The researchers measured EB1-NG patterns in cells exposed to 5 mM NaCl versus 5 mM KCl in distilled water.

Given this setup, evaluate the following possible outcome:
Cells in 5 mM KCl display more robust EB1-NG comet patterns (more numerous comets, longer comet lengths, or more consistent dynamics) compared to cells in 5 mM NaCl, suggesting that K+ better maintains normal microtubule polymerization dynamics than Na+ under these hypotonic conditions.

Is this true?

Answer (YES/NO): YES